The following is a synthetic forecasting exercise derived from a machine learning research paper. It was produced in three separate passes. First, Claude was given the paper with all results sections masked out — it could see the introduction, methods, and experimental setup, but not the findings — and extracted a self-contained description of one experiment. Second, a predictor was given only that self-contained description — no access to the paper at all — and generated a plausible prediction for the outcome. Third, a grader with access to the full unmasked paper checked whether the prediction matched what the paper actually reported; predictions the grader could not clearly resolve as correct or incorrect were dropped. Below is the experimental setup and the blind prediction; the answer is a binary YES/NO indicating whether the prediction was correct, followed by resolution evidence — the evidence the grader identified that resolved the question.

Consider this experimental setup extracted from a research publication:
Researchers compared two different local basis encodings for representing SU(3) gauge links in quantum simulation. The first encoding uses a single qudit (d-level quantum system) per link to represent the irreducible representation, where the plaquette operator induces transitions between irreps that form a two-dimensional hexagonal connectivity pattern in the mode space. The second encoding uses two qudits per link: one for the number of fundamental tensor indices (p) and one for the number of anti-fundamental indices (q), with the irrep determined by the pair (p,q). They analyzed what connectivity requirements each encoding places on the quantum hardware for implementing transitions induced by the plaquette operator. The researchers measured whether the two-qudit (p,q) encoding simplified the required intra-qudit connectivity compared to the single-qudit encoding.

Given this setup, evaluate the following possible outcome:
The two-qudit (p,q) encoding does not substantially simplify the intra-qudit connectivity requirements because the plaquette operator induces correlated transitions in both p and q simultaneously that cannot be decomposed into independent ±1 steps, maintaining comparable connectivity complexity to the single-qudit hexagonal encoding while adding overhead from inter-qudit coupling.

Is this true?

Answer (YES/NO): NO